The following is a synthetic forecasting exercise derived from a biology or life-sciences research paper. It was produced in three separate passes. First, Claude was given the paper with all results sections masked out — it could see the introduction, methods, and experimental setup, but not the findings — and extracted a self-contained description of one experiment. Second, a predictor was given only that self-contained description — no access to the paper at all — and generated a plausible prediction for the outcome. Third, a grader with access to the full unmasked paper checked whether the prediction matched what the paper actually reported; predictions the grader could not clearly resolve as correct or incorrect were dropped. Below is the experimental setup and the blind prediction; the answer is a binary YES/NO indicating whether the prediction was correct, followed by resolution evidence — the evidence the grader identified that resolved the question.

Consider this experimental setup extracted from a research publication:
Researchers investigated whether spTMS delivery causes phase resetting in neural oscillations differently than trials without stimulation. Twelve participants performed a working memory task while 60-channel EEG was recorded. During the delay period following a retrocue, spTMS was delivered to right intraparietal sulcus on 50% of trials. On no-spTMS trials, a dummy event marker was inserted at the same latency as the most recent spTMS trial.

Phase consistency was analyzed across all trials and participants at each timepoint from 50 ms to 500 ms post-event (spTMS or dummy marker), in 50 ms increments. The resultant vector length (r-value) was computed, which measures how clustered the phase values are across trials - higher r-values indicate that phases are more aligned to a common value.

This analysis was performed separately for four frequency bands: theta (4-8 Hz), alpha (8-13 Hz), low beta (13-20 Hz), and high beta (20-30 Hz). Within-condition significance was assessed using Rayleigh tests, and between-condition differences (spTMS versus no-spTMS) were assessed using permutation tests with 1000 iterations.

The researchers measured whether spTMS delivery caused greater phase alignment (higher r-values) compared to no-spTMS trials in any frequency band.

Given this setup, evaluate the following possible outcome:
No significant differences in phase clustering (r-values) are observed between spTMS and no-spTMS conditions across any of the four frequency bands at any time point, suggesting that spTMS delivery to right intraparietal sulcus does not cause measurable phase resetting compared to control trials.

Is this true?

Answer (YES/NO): NO